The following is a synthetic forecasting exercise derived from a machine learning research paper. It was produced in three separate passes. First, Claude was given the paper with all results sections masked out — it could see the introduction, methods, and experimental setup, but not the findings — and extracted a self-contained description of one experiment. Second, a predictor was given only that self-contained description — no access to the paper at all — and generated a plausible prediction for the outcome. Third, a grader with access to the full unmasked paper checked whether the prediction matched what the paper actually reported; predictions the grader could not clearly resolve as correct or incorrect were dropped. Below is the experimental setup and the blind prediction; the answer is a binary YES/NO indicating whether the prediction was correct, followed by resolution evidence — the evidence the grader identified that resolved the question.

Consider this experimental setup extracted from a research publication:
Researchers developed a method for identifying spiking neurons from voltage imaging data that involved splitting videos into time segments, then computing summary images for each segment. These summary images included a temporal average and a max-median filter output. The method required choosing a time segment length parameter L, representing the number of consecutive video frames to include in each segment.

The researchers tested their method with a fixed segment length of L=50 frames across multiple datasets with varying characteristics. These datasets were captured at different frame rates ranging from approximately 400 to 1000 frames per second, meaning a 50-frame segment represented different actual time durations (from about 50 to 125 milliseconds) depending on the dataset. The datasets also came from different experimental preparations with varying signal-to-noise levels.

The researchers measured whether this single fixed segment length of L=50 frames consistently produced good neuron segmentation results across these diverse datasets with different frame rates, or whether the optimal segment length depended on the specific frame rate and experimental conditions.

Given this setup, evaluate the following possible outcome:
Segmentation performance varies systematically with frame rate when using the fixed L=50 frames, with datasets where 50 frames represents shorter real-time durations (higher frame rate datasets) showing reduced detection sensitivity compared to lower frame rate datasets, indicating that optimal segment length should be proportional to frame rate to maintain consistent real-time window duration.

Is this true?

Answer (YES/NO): NO